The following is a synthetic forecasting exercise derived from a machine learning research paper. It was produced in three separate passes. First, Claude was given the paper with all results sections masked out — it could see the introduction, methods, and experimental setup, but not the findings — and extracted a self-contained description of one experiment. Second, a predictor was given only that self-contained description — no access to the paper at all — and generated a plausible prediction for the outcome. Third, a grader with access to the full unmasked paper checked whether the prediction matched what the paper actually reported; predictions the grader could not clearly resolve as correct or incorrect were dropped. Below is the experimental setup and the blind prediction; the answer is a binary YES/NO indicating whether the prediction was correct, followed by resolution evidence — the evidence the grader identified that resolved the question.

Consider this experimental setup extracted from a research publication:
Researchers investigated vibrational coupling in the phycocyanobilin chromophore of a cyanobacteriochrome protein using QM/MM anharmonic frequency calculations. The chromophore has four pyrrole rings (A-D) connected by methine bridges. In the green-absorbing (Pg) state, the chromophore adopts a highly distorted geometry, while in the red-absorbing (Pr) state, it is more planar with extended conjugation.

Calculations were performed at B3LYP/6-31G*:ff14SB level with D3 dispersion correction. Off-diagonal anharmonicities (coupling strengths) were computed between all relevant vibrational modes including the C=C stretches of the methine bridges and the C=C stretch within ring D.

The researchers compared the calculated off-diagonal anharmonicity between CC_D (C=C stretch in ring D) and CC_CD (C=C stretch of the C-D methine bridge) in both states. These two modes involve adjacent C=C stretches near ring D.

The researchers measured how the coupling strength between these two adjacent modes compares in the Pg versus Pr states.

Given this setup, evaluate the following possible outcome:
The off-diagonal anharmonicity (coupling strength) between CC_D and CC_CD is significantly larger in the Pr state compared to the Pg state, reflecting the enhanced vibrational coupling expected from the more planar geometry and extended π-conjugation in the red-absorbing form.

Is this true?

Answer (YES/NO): YES